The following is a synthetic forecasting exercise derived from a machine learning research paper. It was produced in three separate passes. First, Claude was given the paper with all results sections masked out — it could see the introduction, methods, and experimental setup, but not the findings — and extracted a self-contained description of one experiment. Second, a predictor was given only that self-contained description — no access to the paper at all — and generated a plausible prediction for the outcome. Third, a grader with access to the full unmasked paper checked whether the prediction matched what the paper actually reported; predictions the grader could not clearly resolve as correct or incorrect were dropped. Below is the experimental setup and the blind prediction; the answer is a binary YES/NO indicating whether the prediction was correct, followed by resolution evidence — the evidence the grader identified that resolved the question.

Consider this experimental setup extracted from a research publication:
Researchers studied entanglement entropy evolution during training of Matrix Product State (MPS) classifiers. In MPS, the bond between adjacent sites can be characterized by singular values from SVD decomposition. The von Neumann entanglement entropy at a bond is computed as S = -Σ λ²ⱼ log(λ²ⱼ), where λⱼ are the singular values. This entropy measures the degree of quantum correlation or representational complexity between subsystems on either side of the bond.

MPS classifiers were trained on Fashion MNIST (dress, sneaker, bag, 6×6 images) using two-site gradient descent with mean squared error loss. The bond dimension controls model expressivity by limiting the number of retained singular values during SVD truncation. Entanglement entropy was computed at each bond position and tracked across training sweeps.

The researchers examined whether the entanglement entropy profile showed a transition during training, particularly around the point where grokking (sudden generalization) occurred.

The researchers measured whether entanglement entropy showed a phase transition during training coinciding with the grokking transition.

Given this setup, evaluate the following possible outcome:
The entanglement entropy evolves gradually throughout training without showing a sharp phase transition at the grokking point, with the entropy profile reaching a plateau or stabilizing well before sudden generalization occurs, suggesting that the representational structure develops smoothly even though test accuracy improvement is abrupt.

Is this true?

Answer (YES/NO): NO